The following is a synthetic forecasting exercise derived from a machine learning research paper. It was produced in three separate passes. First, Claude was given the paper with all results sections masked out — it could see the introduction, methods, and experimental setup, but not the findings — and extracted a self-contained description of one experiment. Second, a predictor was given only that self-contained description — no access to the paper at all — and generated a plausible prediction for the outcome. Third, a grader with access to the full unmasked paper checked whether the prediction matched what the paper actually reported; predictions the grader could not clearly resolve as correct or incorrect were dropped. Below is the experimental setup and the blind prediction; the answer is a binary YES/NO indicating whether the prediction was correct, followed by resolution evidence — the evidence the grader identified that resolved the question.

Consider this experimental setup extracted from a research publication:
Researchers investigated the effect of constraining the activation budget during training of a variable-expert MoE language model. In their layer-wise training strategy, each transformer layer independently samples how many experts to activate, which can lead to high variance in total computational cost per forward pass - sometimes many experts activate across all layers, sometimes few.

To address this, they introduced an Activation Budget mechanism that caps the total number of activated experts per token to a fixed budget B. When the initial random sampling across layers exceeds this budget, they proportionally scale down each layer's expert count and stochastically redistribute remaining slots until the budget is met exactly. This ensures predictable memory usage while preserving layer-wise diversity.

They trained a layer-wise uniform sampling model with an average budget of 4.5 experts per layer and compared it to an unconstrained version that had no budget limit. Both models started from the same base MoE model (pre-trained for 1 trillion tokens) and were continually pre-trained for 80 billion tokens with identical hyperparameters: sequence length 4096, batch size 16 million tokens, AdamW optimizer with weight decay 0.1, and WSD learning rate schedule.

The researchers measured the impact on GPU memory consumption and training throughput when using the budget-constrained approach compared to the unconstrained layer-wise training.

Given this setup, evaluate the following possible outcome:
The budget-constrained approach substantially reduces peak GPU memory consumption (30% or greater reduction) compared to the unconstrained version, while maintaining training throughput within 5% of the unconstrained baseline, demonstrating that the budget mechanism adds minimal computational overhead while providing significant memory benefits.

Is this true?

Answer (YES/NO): NO